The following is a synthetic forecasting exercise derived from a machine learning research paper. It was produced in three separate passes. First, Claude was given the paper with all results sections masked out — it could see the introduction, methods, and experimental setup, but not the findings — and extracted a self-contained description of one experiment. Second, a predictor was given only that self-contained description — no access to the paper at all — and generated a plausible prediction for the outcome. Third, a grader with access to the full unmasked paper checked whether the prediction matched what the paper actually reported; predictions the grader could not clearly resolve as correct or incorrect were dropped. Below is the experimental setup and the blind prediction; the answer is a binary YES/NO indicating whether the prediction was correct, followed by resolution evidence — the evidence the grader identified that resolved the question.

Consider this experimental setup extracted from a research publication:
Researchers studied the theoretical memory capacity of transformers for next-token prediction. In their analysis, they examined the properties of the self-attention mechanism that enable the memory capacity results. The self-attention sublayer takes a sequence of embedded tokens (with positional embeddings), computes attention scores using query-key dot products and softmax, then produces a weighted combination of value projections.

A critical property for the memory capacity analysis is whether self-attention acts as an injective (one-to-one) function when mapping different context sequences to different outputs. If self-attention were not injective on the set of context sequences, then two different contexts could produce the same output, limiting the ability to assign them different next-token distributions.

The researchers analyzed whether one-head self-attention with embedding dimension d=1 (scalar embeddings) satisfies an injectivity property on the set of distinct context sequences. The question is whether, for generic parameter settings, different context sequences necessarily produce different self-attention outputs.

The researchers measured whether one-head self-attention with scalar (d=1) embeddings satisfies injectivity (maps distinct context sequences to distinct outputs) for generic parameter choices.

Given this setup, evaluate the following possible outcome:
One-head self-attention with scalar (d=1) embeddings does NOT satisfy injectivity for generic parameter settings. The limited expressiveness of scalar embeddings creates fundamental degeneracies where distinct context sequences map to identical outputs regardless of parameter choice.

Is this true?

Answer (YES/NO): NO